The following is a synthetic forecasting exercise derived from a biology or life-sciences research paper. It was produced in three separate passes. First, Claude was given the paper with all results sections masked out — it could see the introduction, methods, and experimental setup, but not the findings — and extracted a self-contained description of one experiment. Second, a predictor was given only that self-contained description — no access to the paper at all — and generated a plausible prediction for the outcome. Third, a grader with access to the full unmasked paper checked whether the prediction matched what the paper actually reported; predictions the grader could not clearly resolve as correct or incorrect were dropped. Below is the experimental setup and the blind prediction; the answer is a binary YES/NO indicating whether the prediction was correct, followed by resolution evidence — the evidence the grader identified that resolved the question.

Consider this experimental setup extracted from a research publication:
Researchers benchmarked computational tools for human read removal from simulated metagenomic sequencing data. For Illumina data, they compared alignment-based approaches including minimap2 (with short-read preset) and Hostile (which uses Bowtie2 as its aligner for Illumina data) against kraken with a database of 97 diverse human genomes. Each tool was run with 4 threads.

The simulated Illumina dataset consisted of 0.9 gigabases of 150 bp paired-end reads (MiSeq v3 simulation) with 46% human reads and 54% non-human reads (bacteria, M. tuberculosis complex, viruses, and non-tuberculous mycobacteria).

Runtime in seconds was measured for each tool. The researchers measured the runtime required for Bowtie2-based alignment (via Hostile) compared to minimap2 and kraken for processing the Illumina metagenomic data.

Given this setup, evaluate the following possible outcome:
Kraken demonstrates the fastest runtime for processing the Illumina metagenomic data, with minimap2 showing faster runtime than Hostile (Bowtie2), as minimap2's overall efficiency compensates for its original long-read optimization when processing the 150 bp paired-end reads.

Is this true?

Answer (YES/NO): YES